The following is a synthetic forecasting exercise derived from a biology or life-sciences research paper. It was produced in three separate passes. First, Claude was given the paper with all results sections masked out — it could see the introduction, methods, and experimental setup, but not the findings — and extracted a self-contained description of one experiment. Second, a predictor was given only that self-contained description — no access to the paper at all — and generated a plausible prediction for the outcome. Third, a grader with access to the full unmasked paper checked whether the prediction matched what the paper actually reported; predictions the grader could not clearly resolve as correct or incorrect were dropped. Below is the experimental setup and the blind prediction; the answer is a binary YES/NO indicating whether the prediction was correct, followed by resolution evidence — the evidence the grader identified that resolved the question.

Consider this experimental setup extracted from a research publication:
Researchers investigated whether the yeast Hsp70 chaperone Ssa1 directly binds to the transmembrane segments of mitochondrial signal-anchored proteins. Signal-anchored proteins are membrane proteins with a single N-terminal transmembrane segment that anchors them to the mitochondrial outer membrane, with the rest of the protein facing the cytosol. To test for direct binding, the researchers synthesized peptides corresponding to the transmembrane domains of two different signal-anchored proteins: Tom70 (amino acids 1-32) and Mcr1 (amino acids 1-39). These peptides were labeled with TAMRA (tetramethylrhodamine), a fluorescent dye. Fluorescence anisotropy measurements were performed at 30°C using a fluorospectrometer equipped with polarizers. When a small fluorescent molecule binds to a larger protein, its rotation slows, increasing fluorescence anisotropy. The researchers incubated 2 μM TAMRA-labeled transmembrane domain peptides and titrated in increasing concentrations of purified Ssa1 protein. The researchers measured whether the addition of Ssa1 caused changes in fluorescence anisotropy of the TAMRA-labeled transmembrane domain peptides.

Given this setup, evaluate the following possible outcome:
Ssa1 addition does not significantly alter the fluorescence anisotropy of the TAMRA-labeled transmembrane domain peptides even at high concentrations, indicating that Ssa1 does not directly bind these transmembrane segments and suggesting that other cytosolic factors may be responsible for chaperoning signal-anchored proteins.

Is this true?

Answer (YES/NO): NO